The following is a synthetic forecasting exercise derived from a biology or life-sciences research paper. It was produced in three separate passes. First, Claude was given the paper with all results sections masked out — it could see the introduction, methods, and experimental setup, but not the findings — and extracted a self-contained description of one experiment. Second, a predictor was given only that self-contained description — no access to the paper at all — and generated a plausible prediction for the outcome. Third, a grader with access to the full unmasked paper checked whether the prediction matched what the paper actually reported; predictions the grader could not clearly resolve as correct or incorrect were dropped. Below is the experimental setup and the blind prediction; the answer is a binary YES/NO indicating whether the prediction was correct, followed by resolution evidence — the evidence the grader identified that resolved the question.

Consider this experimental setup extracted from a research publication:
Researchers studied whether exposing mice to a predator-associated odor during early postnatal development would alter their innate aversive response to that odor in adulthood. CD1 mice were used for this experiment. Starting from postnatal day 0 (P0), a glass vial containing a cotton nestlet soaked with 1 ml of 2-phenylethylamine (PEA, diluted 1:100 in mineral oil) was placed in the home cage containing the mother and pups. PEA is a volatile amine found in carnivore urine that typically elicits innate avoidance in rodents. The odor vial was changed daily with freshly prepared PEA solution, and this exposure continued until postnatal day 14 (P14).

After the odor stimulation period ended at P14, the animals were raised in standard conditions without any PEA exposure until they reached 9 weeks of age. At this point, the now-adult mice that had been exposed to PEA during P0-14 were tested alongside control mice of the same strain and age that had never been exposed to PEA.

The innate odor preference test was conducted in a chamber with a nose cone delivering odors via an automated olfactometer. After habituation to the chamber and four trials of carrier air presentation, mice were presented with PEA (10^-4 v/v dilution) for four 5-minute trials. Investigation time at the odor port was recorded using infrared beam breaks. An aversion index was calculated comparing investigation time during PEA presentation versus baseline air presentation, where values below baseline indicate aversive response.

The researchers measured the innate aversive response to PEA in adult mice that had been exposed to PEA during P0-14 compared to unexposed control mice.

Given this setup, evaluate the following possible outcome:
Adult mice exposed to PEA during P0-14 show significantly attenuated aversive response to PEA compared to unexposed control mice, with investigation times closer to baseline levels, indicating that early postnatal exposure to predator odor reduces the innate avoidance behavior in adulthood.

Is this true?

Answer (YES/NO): YES